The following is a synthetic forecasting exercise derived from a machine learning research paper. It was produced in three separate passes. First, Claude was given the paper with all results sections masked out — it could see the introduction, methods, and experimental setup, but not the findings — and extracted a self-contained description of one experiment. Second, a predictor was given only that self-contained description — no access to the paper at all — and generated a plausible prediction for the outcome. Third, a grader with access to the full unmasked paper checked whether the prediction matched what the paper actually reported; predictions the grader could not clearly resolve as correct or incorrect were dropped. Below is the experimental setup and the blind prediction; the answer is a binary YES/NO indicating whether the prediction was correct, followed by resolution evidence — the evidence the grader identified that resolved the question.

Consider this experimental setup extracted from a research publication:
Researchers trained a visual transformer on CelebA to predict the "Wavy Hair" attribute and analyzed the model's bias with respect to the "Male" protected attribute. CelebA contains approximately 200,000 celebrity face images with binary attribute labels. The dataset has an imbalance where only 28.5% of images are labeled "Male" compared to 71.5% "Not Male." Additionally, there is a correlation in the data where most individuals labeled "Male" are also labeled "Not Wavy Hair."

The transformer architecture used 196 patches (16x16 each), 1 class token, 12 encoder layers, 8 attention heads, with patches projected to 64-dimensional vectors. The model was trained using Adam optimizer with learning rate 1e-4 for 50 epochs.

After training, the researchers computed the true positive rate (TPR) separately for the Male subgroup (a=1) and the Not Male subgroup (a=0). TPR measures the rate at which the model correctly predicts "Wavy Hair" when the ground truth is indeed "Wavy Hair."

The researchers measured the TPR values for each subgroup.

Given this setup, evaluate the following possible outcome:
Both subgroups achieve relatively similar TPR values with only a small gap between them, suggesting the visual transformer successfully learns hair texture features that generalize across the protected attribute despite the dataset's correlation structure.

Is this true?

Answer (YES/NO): NO